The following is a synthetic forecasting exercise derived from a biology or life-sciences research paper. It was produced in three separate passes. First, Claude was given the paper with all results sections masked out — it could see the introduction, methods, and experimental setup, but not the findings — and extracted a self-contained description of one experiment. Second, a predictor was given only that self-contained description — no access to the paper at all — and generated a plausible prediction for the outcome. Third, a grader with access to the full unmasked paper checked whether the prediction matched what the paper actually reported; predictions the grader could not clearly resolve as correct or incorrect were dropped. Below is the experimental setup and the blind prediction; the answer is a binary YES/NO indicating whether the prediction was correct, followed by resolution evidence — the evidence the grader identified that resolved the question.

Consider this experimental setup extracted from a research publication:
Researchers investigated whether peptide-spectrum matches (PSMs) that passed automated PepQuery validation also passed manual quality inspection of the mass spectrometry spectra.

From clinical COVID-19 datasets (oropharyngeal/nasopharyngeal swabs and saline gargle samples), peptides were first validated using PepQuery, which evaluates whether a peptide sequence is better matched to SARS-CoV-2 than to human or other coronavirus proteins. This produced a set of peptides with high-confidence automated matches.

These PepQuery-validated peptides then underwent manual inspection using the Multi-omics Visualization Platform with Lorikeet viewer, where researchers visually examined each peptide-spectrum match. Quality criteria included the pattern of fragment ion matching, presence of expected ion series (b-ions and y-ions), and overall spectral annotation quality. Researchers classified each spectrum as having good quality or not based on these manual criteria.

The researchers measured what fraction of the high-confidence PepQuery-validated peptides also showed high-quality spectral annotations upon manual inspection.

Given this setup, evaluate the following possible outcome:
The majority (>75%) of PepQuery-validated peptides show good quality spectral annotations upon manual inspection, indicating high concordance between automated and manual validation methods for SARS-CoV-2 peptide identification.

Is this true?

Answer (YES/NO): NO